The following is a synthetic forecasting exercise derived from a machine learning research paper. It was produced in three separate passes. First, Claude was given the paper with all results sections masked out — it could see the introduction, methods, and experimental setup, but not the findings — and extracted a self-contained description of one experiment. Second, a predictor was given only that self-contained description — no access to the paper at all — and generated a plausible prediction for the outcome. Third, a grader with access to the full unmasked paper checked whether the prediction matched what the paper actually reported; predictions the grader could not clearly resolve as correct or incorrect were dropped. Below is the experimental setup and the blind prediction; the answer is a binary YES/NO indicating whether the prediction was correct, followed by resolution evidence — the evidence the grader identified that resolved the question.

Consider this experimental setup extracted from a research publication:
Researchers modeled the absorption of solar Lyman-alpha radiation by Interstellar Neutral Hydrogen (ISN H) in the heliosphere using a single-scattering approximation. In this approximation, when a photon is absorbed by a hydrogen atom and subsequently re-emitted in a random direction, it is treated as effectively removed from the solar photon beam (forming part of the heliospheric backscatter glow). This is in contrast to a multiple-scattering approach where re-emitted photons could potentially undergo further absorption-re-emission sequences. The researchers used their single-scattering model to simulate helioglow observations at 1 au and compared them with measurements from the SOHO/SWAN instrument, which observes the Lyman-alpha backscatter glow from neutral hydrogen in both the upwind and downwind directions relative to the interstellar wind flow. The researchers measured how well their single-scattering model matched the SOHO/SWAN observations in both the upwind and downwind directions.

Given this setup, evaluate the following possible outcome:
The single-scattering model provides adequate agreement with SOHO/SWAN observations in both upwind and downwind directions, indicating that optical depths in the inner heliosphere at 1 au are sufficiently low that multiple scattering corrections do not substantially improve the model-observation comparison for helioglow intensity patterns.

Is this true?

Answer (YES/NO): YES